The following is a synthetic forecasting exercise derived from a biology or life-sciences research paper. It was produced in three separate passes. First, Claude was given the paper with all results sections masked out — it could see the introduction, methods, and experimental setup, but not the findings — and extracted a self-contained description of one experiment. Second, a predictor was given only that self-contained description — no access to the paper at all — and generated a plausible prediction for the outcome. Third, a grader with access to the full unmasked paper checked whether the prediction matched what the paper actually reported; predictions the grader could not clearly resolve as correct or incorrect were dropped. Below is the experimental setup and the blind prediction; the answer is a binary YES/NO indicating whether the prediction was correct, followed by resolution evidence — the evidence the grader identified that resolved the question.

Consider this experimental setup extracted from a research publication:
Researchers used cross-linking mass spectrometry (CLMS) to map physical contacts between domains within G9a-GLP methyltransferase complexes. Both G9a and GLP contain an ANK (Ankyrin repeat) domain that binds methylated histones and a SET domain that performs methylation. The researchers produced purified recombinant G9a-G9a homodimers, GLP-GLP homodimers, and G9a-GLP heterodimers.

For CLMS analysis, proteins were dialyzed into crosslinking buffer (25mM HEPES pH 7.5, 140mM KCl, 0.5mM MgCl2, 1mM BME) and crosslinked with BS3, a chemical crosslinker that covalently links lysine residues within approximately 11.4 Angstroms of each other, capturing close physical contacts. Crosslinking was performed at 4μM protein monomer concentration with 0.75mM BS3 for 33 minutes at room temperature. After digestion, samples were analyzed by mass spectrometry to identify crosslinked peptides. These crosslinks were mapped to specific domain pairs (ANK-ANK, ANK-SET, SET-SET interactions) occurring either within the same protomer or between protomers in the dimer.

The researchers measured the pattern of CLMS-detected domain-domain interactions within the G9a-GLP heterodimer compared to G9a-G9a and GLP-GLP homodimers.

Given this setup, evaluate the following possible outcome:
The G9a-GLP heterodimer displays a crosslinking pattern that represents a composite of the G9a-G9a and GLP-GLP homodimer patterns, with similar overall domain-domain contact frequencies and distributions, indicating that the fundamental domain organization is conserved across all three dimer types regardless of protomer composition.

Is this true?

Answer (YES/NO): NO